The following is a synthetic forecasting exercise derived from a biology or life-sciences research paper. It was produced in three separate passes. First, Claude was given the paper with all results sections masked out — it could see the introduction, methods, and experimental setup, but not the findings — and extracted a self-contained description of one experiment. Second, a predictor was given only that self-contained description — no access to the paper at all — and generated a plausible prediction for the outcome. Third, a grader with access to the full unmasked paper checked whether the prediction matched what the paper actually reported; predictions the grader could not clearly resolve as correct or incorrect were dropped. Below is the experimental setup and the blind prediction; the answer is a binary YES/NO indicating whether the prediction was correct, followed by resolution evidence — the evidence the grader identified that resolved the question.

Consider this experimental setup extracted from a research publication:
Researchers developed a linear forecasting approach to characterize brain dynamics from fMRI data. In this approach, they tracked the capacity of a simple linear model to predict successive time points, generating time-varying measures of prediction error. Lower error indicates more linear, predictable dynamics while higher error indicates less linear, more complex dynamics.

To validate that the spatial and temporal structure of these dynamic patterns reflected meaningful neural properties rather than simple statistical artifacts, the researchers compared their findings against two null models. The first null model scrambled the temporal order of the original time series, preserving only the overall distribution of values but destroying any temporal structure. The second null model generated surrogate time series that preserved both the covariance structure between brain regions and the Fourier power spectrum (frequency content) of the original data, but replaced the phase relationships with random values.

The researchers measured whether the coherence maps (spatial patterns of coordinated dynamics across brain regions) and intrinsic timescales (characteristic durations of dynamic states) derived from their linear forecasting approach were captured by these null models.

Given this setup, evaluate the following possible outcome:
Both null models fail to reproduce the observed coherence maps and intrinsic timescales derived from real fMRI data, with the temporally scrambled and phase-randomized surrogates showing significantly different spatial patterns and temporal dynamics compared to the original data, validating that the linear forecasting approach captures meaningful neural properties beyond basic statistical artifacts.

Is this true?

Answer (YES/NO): YES